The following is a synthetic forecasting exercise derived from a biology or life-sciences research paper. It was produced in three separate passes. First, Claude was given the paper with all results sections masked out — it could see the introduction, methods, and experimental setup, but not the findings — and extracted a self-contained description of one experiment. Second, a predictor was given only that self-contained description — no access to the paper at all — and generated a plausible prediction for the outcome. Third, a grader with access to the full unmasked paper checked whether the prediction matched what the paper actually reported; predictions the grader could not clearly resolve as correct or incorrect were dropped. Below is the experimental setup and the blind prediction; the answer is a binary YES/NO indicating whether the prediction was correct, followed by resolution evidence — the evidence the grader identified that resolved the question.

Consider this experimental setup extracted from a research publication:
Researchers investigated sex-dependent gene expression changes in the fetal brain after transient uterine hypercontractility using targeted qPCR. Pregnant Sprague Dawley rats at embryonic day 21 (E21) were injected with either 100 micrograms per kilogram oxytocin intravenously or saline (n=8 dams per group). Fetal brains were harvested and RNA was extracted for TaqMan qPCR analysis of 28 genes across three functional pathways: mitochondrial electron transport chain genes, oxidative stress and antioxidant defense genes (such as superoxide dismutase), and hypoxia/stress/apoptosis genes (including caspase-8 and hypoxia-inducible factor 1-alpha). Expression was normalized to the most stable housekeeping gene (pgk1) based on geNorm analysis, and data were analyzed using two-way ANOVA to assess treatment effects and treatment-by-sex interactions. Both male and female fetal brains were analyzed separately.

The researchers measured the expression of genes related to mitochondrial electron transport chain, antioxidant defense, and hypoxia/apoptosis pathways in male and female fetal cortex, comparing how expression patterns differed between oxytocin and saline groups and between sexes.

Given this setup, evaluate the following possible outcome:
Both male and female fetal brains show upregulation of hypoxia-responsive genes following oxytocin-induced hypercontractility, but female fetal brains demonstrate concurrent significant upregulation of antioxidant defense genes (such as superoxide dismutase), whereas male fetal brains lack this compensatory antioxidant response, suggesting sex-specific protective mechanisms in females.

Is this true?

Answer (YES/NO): NO